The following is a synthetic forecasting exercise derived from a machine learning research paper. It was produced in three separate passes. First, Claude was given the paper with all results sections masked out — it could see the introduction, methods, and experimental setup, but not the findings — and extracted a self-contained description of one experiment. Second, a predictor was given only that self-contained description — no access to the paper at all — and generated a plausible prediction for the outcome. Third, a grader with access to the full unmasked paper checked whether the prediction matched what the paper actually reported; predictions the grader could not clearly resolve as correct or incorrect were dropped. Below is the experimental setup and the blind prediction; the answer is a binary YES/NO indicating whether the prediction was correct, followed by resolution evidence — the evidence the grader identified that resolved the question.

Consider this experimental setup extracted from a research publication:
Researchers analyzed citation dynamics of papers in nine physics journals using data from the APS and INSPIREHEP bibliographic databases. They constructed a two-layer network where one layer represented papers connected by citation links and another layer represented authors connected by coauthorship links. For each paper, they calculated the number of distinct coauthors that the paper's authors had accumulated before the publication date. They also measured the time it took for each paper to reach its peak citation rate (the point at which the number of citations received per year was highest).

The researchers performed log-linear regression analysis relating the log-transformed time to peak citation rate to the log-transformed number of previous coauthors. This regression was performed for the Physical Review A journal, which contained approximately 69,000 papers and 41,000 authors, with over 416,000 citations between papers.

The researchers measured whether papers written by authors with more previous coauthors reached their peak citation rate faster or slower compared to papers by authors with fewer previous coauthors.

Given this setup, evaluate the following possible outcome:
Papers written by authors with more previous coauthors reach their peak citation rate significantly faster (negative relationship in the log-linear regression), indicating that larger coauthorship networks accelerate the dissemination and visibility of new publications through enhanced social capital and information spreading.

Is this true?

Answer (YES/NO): YES